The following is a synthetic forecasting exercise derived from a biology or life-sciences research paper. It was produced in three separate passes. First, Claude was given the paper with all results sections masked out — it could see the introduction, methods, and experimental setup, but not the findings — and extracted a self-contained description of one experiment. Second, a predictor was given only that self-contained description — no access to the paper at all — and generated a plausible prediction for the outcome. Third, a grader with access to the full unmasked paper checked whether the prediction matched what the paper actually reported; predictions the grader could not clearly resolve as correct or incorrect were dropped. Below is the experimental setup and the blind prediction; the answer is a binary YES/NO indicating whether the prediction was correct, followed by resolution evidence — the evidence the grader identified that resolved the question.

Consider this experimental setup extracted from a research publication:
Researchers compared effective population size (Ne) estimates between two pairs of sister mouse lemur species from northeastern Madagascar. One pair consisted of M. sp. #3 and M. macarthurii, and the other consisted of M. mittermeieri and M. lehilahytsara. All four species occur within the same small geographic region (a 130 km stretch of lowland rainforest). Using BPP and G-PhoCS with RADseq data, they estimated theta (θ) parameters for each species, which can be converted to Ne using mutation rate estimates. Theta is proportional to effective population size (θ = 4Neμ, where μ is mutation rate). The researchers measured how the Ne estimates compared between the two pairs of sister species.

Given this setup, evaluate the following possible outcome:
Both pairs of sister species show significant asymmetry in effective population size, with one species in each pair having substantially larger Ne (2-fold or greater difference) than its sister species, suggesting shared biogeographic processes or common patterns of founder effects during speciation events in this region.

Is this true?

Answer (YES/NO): NO